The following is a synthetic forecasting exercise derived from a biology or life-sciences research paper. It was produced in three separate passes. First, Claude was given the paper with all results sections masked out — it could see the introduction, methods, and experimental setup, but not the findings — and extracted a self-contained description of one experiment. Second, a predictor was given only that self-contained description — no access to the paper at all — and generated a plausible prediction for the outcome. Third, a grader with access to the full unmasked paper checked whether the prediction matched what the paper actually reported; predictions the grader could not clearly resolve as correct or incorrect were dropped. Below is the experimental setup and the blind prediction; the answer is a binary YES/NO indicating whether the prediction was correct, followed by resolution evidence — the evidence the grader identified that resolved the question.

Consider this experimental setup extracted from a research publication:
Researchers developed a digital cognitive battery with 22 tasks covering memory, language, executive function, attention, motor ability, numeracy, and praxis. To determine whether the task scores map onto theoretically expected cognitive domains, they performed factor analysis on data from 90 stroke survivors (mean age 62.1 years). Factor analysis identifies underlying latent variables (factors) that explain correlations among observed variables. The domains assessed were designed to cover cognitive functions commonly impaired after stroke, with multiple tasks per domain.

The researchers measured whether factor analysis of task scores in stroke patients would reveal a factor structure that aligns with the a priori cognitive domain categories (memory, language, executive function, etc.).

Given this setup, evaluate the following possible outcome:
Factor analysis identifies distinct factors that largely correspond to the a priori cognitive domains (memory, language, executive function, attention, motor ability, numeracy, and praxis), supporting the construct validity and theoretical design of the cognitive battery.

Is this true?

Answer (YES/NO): NO